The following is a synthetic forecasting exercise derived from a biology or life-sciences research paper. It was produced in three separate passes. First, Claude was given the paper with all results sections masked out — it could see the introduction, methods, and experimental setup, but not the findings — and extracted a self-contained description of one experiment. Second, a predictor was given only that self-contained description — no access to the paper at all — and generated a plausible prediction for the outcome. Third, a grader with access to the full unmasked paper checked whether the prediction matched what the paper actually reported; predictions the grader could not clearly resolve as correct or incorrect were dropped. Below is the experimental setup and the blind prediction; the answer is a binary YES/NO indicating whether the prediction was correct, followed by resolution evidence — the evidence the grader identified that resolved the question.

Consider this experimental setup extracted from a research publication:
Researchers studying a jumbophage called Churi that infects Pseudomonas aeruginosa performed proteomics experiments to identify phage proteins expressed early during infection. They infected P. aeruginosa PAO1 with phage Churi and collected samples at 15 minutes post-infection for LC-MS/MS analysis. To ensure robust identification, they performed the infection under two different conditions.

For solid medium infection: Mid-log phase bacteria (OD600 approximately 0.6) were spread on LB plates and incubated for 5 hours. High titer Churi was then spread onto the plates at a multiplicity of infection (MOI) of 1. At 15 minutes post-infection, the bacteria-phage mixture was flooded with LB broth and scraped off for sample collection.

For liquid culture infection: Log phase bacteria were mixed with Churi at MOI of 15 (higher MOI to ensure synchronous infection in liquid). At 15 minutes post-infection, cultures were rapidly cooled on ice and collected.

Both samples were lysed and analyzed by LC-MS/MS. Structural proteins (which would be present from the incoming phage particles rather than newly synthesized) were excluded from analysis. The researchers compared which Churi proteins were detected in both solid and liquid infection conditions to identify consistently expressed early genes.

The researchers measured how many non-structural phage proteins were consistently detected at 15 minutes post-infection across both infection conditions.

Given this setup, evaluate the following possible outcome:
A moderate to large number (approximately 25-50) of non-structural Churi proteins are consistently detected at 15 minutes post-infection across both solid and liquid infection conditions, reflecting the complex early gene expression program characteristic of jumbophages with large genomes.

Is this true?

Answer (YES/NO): NO